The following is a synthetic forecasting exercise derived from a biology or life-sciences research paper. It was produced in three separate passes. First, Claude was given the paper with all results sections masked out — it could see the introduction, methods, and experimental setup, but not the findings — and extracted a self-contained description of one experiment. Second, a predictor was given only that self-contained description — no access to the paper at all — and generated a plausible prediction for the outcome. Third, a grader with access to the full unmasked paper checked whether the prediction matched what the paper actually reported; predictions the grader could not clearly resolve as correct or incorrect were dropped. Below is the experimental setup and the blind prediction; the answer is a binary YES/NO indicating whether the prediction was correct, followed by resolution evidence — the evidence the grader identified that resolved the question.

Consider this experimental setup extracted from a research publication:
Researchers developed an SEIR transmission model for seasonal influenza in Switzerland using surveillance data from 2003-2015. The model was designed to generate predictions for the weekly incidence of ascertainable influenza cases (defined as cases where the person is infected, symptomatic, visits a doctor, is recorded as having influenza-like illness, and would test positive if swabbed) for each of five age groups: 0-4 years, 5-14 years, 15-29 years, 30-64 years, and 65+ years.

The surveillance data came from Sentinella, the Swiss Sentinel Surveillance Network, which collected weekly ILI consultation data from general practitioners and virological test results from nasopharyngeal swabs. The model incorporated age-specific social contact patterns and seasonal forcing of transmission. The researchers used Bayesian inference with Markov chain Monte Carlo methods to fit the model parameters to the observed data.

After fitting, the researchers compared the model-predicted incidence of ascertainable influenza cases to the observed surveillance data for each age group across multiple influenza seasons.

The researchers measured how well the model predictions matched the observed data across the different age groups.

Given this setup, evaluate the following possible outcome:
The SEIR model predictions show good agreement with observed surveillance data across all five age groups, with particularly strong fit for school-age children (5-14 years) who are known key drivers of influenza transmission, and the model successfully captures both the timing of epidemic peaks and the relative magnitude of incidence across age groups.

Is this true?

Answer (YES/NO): NO